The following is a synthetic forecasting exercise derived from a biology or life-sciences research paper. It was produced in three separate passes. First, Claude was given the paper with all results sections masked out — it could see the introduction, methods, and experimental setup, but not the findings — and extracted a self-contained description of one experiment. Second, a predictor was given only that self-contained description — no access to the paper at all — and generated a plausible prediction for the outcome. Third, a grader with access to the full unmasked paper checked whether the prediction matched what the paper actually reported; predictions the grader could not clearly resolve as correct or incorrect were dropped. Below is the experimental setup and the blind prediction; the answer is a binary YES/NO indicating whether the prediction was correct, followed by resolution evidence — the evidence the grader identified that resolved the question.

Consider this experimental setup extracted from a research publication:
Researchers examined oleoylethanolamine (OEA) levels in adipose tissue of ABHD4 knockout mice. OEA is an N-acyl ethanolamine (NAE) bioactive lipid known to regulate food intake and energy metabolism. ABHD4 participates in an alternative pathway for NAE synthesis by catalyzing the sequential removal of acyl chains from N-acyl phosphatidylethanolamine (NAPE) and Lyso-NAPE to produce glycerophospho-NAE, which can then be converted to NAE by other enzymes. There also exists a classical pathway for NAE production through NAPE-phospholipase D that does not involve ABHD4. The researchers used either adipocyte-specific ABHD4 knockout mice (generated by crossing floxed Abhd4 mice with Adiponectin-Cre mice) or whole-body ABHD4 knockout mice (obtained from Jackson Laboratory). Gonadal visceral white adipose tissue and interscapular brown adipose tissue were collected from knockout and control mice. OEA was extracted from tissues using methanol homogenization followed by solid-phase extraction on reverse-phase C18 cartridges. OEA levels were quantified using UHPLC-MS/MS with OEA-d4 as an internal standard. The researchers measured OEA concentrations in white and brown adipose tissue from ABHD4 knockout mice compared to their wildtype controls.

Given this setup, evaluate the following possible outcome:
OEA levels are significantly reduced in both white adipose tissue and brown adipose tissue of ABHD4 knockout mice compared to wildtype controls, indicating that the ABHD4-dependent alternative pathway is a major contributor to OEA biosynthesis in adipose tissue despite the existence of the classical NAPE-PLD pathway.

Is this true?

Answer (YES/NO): NO